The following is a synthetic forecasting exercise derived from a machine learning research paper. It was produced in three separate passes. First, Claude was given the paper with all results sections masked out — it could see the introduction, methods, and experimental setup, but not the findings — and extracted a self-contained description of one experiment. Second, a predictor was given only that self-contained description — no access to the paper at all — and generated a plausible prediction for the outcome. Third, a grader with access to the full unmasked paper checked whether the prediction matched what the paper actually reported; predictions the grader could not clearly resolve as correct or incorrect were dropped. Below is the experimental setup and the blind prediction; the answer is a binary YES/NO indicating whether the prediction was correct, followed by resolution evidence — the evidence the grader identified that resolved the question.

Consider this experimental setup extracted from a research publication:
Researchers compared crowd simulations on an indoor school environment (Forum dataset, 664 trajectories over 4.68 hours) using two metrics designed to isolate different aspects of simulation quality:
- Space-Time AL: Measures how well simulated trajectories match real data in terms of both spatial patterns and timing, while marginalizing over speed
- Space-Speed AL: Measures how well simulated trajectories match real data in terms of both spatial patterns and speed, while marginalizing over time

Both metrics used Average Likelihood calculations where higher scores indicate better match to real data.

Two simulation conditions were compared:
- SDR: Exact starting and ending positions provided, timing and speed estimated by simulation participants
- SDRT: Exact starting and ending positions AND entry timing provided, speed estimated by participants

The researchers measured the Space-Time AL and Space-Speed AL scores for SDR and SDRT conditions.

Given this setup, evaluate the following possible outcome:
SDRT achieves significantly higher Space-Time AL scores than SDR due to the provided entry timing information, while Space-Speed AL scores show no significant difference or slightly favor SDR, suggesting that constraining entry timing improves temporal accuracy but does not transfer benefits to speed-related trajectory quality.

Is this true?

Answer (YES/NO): YES